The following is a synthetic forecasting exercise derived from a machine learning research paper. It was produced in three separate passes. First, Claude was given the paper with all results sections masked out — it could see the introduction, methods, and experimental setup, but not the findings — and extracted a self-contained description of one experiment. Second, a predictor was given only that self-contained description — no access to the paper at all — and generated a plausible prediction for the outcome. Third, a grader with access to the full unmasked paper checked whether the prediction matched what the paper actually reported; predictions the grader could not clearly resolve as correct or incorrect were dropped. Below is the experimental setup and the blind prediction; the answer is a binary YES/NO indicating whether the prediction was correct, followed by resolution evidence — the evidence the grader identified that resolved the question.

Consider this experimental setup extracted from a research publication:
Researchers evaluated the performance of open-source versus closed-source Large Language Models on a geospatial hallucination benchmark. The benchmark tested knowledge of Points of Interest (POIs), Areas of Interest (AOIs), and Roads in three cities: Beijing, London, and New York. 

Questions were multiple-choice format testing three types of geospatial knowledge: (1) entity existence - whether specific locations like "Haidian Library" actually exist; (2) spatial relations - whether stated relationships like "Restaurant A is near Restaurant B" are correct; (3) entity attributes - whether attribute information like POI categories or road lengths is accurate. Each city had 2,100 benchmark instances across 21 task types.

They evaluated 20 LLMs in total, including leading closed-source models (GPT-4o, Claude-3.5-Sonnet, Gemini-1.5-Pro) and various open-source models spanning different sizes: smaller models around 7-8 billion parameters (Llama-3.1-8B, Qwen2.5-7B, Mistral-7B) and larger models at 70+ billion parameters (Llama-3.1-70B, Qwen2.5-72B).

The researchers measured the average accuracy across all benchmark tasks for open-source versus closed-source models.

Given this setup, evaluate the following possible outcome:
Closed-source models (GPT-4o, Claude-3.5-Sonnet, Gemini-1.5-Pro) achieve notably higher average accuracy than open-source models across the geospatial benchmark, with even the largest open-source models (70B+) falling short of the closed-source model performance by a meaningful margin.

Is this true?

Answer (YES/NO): NO